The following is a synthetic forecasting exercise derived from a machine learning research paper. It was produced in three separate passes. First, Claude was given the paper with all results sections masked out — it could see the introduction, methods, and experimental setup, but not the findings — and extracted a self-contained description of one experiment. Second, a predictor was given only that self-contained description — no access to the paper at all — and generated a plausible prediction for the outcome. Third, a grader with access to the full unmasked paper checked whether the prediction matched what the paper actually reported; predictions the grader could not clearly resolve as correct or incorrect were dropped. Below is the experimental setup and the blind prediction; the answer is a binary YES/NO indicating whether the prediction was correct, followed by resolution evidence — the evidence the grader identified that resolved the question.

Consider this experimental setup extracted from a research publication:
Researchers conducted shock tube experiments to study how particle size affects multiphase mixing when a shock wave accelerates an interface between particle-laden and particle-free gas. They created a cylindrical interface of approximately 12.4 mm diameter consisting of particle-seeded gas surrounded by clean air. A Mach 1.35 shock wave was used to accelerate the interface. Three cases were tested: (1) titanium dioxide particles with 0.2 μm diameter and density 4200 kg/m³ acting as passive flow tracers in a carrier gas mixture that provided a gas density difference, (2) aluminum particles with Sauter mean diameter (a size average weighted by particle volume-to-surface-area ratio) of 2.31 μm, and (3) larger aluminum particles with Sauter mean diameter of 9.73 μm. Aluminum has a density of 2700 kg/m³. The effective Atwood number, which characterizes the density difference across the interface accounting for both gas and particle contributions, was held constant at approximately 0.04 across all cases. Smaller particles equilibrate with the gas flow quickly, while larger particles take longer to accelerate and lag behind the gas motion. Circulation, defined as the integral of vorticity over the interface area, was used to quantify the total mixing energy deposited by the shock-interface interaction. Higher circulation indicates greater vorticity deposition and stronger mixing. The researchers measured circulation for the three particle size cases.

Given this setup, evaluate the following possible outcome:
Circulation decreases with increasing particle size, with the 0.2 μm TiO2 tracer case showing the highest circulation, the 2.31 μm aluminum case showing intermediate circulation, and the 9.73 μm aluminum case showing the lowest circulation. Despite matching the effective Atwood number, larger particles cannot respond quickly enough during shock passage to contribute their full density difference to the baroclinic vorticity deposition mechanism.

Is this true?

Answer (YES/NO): YES